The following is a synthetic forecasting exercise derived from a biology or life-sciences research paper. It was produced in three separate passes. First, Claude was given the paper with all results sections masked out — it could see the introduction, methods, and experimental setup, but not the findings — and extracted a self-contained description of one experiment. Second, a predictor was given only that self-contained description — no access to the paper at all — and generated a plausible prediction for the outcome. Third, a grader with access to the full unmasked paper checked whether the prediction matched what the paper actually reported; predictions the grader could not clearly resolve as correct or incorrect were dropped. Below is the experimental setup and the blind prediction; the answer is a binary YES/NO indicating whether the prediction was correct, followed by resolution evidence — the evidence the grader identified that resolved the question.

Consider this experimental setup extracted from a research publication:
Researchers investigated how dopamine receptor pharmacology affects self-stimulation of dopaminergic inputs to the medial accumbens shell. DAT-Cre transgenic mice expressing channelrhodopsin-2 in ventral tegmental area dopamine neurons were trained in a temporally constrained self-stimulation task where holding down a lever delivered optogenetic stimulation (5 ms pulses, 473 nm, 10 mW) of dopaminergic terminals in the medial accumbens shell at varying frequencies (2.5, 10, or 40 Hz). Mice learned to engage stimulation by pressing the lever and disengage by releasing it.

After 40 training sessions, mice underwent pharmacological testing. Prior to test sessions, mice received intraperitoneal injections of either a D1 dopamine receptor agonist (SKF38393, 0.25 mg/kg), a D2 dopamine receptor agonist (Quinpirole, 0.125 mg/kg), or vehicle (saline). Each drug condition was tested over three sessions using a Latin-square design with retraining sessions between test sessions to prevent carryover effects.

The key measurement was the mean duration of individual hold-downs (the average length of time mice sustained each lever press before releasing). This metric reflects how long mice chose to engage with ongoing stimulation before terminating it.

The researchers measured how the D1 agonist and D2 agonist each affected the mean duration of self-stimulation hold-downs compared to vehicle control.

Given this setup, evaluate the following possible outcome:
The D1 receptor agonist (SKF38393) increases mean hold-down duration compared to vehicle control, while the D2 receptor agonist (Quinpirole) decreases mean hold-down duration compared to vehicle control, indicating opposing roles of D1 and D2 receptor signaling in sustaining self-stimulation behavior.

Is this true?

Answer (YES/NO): NO